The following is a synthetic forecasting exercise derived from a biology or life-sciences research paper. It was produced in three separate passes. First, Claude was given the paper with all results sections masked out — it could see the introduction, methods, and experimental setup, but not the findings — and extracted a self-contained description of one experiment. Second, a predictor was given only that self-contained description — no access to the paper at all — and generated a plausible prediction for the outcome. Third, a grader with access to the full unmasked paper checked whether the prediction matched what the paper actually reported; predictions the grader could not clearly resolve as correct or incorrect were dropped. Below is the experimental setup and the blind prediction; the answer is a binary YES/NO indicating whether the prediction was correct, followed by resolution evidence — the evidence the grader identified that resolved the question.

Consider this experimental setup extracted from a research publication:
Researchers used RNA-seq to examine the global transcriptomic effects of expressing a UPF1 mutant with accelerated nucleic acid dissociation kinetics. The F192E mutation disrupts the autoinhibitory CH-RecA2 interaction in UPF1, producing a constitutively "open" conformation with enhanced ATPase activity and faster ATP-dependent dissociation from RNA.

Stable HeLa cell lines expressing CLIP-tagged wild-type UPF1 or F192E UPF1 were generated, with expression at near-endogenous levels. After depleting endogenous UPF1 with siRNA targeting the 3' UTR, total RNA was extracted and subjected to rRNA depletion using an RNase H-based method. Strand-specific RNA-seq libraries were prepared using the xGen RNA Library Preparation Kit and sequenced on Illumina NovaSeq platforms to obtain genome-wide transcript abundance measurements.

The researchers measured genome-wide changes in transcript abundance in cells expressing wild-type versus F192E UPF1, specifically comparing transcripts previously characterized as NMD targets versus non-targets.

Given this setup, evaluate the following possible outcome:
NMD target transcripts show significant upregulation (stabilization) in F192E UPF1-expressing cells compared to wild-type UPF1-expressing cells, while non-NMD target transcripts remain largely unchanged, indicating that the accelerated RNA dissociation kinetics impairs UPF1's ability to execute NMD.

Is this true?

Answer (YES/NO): YES